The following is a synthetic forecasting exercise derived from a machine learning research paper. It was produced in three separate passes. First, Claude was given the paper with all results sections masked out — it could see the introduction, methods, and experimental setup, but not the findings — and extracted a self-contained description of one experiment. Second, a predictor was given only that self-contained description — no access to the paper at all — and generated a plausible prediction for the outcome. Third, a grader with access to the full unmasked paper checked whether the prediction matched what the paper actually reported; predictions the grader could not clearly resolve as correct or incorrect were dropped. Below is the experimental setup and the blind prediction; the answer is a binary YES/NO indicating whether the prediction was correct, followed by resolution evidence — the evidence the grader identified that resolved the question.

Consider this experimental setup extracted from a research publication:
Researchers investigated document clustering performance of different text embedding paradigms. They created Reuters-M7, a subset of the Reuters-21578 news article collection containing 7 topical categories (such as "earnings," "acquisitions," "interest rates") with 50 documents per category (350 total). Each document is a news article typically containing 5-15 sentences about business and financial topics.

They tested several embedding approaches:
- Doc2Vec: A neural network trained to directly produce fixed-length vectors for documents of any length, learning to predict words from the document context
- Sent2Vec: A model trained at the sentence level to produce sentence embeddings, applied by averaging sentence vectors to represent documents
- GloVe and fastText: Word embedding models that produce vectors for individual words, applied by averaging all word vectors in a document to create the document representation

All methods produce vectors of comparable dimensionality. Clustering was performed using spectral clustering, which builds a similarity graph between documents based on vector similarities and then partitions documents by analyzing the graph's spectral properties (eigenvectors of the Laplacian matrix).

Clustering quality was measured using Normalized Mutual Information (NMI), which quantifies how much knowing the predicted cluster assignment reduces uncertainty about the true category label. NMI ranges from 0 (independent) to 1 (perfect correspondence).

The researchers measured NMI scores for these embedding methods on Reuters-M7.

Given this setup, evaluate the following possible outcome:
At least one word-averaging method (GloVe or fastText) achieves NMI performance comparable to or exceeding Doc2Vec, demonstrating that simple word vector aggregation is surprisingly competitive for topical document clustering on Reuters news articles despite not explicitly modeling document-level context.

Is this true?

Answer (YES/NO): YES